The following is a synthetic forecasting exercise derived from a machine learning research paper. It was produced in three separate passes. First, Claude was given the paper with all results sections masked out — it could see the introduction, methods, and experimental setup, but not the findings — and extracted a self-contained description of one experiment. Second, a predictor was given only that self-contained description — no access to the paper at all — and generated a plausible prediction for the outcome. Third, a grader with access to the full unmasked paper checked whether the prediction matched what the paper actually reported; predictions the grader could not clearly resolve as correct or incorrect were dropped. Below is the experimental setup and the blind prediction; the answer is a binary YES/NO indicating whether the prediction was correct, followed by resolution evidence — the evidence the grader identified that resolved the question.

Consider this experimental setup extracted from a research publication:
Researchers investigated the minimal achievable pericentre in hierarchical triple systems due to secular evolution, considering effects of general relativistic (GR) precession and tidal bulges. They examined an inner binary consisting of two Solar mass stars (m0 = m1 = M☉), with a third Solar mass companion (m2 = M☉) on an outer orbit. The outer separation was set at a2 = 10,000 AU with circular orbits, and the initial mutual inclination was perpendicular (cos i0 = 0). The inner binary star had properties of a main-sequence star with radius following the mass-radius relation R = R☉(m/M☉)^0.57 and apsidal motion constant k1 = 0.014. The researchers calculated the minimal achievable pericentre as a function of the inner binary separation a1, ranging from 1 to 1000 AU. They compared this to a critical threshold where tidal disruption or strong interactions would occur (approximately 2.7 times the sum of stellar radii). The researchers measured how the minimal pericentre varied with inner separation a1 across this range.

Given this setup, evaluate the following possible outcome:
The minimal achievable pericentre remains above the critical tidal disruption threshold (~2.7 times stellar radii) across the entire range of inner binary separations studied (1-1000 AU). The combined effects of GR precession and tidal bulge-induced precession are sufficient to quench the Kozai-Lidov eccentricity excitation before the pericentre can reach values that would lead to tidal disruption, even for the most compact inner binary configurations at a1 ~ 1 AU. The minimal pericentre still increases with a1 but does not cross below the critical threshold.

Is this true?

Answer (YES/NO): NO